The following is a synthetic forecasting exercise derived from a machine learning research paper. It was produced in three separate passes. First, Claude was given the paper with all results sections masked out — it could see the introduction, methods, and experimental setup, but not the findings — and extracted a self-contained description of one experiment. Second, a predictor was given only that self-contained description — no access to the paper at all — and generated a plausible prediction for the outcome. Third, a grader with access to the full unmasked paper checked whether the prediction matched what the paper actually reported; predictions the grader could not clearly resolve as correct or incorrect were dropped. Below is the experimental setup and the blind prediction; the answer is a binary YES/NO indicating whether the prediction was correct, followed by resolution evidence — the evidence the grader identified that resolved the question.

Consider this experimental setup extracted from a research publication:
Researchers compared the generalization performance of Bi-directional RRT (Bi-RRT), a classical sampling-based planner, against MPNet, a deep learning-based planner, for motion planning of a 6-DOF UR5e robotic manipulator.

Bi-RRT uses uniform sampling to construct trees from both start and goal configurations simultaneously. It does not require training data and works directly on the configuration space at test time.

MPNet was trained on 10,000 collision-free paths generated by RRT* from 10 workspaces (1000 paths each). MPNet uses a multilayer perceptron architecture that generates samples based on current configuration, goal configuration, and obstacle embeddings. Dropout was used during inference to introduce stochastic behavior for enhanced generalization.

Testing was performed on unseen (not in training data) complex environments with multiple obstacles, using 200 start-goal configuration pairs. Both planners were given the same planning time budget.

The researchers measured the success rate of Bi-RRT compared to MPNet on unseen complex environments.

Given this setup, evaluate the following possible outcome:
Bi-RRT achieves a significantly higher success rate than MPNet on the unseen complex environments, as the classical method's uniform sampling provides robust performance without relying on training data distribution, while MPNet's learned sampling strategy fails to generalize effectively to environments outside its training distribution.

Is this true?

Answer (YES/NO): YES